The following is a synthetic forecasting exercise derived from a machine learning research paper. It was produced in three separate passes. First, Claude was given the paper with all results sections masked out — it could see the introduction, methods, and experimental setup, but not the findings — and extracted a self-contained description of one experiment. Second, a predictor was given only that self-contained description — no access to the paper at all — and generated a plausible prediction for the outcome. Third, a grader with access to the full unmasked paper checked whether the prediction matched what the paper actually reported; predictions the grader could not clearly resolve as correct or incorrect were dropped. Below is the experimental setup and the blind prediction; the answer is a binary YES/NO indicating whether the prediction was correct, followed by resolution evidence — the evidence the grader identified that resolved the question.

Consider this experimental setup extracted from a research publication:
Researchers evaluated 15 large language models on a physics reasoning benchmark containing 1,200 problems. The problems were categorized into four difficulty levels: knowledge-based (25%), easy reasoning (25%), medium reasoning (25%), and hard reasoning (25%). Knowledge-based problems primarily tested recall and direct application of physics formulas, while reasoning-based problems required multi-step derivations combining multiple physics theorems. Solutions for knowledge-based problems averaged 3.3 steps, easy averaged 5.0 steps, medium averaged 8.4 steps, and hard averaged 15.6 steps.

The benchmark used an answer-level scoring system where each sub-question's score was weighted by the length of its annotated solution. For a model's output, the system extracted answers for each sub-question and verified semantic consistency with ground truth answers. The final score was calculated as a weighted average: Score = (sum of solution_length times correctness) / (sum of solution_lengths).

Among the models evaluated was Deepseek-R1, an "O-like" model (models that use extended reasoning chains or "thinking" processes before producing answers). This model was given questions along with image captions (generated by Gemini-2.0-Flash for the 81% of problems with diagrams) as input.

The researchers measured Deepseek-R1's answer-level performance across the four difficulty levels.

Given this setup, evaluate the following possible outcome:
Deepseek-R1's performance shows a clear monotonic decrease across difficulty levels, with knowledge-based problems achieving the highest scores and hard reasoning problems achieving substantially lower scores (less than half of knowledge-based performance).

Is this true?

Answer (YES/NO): YES